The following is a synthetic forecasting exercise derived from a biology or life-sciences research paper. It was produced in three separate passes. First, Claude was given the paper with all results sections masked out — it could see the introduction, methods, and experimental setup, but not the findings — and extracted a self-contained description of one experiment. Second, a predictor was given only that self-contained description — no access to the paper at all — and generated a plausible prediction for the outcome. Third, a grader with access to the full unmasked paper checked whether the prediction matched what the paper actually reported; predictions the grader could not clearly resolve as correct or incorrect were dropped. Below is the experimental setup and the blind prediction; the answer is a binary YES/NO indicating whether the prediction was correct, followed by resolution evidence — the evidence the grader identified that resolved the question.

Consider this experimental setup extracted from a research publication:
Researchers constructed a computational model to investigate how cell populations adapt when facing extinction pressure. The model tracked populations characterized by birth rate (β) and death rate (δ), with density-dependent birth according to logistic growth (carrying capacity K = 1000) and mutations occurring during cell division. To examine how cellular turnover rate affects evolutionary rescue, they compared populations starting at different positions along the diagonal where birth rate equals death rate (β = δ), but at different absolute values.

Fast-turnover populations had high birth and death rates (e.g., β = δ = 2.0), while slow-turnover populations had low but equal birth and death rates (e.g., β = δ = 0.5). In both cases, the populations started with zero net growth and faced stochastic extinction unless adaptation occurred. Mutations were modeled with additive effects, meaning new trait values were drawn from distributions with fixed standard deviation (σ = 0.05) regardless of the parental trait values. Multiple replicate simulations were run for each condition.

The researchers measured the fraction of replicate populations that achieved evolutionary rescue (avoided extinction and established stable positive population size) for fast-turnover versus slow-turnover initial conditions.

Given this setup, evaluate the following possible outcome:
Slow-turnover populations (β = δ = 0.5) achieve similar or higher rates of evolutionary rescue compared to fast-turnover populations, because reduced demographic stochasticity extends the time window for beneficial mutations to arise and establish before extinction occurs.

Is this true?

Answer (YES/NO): YES